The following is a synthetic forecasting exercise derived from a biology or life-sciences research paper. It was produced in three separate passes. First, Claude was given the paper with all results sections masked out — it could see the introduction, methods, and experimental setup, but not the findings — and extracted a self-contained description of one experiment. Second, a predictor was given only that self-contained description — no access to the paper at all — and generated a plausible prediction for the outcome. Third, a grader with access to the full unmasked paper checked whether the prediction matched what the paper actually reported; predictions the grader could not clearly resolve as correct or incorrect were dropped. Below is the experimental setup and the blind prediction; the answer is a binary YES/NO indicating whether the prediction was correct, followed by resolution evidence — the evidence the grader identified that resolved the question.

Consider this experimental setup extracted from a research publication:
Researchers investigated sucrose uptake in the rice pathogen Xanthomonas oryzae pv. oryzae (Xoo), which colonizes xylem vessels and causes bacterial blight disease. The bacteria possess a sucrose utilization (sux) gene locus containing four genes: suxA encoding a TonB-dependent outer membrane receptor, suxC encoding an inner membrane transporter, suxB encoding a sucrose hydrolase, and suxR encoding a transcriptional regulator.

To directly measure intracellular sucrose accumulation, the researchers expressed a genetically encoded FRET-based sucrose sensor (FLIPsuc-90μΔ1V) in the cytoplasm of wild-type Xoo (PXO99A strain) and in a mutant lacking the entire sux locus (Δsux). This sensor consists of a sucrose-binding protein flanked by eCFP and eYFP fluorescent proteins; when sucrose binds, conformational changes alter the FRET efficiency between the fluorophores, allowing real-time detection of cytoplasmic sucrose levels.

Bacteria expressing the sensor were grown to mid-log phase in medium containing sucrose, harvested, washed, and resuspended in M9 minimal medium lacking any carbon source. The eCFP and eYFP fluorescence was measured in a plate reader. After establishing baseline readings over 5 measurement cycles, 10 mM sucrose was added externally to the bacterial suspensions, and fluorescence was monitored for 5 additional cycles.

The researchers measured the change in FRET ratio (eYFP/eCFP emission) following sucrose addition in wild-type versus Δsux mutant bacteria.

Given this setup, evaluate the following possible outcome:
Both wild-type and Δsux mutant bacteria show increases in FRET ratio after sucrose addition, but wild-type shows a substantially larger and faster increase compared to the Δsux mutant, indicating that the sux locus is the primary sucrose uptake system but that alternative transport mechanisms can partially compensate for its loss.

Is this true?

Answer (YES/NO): NO